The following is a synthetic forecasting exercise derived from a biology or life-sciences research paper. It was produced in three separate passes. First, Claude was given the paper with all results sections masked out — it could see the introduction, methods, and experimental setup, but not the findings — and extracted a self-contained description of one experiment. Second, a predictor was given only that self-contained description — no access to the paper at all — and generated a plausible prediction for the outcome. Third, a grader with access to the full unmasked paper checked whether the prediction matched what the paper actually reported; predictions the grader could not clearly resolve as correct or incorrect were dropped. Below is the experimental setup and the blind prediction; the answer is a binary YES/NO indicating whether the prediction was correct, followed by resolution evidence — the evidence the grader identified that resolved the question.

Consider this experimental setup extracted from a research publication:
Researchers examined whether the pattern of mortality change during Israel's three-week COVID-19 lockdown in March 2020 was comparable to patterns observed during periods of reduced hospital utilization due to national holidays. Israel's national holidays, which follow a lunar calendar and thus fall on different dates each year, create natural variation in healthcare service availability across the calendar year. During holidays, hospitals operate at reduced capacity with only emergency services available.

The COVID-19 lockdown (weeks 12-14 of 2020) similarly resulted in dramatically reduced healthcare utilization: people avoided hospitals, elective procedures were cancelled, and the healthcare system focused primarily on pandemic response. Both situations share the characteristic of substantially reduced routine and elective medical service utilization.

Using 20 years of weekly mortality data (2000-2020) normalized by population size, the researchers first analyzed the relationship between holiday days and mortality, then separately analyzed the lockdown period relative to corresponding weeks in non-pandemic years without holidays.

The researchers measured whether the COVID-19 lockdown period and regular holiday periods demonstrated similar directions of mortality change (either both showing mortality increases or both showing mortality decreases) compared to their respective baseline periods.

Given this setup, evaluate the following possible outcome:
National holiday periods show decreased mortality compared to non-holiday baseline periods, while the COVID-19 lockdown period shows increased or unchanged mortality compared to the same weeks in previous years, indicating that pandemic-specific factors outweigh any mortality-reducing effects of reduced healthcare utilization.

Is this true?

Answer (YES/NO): NO